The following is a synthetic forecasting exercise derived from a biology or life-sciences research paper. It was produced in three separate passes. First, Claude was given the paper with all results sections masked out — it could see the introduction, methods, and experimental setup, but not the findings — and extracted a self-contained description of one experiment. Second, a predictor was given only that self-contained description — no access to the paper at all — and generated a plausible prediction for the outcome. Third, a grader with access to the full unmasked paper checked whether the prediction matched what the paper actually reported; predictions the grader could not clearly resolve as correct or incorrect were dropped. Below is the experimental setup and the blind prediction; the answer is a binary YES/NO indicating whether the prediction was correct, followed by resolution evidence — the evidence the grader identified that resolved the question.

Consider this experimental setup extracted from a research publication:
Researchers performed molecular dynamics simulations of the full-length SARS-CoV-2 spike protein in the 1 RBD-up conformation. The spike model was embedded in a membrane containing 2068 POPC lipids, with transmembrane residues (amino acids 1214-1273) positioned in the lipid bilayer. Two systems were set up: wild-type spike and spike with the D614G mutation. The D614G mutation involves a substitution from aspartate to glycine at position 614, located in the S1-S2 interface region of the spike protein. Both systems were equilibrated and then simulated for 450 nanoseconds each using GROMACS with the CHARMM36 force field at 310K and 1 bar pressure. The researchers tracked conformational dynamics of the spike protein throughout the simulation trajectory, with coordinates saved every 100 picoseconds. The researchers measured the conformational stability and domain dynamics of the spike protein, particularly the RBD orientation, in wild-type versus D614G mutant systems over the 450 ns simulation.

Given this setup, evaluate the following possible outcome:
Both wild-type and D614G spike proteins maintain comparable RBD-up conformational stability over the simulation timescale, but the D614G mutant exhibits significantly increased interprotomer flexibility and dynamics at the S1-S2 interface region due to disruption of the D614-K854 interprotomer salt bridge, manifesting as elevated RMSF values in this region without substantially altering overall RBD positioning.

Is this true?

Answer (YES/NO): NO